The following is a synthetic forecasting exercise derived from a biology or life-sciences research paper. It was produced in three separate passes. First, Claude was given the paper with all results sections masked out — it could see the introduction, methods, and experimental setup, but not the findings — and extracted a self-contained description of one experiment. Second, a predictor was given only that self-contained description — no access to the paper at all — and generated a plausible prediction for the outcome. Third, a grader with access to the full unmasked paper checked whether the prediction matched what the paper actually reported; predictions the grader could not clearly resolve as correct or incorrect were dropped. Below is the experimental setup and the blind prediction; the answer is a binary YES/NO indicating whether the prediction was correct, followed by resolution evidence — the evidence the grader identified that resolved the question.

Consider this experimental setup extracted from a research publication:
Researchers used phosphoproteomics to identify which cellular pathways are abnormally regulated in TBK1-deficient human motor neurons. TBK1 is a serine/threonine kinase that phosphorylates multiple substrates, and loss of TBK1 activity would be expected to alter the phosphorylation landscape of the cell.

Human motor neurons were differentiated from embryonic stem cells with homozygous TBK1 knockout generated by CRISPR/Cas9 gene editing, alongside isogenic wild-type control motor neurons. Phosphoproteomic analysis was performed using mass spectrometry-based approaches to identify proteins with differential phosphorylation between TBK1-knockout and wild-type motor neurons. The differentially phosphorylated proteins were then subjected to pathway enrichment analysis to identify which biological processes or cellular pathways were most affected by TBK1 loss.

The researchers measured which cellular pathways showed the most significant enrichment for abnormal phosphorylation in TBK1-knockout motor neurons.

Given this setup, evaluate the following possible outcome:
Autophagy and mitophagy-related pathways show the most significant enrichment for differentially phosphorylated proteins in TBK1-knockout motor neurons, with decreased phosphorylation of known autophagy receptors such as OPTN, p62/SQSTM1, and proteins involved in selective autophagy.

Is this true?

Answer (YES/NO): NO